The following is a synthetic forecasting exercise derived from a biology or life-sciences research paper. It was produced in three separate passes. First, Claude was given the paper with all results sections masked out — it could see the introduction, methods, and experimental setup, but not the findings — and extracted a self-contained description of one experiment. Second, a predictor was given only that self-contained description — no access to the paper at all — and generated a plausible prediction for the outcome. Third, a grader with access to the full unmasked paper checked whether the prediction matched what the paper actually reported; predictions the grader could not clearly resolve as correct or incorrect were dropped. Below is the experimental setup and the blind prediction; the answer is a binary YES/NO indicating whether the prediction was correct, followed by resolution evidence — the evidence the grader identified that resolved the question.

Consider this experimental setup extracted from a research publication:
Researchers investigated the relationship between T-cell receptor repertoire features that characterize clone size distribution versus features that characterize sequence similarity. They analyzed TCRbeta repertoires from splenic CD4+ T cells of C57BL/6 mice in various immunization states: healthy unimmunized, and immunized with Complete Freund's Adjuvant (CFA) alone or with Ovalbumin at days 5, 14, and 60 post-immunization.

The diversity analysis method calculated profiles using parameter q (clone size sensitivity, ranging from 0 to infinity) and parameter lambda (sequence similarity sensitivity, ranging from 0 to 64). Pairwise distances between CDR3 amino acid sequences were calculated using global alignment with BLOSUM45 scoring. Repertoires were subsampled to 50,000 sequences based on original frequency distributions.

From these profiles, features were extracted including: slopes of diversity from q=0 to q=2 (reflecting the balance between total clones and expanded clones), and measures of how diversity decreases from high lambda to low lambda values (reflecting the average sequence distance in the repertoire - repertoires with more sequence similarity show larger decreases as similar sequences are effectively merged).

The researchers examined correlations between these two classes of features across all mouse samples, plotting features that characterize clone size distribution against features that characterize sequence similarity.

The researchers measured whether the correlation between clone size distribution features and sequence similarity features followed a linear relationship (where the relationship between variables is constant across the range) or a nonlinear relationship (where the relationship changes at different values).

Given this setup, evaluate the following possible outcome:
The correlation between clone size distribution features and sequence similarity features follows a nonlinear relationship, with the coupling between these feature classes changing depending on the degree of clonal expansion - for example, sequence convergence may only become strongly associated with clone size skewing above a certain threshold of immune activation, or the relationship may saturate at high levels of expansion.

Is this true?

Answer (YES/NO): YES